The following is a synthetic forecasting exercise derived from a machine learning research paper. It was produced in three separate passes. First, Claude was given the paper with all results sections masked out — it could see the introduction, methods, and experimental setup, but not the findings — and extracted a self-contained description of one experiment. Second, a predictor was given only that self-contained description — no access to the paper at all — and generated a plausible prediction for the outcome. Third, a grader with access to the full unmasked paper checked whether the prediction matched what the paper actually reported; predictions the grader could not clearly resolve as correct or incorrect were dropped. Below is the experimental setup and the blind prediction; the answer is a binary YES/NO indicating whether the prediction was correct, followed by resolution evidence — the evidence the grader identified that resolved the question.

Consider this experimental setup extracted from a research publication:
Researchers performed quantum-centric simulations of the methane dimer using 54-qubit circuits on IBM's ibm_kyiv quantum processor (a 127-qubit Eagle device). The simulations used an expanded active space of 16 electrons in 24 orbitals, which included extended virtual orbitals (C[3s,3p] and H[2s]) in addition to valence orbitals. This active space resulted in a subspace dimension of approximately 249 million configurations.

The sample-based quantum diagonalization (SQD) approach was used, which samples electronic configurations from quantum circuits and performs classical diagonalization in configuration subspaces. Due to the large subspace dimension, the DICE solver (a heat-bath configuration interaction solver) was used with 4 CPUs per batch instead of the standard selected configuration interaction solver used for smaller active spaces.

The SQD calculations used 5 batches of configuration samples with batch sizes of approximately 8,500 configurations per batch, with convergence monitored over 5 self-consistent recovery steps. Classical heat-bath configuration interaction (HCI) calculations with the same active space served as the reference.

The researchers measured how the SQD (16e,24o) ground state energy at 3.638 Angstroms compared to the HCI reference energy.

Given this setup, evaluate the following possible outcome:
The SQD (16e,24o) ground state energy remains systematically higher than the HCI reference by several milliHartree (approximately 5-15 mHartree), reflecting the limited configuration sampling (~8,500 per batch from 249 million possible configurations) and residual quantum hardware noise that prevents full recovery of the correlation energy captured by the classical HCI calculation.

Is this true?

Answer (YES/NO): NO